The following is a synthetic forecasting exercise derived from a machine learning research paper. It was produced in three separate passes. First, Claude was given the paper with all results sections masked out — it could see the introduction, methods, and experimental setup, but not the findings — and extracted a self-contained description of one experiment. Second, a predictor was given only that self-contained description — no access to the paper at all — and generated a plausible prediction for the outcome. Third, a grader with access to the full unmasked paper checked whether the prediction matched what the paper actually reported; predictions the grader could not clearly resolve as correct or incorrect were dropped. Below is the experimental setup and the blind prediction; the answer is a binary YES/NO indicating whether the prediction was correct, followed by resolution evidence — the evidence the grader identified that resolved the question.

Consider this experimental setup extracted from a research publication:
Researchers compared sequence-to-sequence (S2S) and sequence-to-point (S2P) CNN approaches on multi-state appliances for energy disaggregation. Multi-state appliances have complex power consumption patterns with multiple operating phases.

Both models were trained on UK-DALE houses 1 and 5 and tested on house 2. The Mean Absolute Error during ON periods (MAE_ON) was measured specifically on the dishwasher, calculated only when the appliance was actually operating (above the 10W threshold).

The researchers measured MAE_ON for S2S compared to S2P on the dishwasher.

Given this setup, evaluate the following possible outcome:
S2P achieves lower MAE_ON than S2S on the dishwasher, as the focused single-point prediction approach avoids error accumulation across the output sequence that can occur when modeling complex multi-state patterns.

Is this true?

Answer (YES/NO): YES